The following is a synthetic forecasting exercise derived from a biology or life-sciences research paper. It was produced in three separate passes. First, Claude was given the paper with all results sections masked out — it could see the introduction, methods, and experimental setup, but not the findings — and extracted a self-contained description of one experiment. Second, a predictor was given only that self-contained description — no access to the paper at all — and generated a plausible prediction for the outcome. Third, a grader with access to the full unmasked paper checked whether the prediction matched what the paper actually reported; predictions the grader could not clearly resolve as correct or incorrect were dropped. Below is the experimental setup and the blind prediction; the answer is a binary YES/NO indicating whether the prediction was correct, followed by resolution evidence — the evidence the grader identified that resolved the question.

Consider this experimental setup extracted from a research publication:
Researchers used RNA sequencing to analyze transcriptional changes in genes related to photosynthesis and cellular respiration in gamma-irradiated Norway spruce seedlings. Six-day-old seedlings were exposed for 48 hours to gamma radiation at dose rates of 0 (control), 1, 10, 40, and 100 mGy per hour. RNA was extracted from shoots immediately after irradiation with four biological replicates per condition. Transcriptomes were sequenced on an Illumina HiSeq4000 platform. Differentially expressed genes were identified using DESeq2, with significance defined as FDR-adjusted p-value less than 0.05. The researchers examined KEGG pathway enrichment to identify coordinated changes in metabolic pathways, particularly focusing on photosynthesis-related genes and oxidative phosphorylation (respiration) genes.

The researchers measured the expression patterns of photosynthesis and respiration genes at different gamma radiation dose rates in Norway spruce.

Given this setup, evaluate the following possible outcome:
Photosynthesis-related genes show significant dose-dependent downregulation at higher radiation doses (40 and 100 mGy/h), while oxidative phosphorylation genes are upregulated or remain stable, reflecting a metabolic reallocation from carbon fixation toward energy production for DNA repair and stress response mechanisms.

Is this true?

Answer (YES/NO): YES